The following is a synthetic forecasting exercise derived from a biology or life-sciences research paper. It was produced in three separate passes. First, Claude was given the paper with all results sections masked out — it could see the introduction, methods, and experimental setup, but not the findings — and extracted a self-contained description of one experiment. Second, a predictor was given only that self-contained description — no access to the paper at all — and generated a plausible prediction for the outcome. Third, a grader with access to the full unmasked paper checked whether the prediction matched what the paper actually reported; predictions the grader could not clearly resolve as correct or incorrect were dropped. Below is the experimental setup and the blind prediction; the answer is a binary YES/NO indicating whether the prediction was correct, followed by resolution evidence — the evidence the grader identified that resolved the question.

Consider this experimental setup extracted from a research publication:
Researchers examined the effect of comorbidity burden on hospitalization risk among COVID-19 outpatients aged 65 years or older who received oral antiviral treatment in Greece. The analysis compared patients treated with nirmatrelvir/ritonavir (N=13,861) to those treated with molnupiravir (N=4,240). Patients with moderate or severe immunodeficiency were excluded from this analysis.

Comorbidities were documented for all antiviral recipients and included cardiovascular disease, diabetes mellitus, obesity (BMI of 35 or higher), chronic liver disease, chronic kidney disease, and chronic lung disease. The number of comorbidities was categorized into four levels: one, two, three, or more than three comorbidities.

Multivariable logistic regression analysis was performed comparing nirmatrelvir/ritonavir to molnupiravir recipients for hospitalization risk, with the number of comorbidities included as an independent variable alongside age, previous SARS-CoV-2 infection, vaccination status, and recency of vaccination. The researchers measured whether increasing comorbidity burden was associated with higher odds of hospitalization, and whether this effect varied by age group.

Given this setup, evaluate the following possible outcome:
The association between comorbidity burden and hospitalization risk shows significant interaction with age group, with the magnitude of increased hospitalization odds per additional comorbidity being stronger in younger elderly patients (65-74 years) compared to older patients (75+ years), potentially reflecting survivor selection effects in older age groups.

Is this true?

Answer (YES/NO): NO